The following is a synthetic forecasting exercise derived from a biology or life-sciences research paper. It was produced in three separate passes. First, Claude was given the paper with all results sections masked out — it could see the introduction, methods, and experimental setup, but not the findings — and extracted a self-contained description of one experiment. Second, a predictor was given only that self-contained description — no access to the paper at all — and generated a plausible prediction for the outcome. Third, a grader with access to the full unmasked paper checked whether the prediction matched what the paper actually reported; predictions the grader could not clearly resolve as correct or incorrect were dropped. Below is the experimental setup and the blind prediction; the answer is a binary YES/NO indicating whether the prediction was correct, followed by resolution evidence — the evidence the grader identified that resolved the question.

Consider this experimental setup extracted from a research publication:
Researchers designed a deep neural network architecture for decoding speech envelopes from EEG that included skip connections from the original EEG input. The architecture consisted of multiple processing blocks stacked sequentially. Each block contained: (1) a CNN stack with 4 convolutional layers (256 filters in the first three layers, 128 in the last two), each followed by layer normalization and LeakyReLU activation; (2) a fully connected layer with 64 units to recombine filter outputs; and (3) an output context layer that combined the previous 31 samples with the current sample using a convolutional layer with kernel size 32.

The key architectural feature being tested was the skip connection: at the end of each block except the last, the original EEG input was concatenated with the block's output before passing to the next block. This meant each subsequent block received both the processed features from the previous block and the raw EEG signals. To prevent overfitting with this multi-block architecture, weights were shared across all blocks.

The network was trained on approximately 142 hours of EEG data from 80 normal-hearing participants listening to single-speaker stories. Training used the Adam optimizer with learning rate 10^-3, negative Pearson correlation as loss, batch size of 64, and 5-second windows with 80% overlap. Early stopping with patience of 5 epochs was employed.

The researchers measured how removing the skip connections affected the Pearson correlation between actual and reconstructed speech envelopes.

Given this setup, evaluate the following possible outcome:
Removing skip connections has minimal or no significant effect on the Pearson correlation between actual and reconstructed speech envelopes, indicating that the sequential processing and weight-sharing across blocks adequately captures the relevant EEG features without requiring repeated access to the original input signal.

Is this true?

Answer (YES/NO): YES